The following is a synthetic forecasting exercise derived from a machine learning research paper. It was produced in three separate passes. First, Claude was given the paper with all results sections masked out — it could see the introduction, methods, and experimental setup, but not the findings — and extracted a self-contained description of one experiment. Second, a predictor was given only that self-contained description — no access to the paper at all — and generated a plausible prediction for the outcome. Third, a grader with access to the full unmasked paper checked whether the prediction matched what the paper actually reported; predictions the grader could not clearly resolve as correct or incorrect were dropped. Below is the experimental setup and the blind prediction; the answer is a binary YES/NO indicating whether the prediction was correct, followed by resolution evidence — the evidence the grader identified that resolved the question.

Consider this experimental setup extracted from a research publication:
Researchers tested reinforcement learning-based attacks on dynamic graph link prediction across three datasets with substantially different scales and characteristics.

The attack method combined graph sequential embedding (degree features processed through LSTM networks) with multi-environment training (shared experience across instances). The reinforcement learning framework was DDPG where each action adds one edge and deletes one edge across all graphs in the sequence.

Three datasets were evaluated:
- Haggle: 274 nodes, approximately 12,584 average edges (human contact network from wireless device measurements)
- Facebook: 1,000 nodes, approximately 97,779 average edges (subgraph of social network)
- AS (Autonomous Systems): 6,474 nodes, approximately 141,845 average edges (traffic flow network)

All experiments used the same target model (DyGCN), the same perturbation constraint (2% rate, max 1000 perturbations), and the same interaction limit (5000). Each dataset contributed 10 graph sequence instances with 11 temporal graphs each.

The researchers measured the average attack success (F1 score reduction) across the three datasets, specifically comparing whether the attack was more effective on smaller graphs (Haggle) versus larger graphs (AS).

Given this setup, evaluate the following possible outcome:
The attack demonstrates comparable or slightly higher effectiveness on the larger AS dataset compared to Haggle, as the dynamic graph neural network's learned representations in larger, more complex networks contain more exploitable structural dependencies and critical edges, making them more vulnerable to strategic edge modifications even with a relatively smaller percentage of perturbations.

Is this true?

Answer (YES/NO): NO